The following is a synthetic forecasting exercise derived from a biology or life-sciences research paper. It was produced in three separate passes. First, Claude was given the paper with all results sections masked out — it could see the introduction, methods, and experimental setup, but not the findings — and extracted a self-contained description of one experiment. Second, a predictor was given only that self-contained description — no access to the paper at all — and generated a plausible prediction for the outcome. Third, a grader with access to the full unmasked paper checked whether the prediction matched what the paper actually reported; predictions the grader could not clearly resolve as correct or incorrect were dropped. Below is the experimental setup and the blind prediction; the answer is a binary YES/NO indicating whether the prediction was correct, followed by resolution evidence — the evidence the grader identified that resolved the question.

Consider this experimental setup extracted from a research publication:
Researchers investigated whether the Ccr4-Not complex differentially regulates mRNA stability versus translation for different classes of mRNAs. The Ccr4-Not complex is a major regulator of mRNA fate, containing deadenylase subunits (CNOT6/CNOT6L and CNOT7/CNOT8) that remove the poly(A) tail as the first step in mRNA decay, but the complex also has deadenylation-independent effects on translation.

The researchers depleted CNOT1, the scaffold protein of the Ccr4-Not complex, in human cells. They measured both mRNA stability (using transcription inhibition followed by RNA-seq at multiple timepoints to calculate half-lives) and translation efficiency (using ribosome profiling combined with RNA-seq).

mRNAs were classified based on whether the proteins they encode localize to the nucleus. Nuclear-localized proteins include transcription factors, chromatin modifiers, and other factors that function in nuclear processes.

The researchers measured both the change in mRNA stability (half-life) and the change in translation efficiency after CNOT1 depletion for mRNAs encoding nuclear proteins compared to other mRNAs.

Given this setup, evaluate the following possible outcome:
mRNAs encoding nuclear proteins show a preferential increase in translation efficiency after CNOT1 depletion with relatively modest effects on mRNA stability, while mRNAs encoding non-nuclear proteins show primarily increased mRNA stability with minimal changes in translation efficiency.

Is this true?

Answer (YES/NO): NO